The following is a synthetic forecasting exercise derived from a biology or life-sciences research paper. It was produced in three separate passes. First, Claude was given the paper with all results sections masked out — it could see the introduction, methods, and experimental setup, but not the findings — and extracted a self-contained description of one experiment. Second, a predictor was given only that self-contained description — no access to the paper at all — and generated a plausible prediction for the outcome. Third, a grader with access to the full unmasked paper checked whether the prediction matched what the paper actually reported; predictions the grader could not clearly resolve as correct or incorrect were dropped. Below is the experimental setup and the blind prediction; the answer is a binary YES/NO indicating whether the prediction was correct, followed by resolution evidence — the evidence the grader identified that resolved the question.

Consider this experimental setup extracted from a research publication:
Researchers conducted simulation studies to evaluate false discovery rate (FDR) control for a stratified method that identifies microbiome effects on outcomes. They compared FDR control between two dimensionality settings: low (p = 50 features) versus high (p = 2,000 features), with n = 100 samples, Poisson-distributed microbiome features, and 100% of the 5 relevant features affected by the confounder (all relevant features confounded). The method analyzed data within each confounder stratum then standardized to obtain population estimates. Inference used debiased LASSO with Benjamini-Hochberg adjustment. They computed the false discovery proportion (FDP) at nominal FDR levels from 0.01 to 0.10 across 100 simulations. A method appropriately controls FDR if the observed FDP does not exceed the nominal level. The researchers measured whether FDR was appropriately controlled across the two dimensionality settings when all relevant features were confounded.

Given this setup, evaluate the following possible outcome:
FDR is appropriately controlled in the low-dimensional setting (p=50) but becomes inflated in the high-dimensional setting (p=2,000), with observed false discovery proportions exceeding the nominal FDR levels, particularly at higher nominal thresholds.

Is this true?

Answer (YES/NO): NO